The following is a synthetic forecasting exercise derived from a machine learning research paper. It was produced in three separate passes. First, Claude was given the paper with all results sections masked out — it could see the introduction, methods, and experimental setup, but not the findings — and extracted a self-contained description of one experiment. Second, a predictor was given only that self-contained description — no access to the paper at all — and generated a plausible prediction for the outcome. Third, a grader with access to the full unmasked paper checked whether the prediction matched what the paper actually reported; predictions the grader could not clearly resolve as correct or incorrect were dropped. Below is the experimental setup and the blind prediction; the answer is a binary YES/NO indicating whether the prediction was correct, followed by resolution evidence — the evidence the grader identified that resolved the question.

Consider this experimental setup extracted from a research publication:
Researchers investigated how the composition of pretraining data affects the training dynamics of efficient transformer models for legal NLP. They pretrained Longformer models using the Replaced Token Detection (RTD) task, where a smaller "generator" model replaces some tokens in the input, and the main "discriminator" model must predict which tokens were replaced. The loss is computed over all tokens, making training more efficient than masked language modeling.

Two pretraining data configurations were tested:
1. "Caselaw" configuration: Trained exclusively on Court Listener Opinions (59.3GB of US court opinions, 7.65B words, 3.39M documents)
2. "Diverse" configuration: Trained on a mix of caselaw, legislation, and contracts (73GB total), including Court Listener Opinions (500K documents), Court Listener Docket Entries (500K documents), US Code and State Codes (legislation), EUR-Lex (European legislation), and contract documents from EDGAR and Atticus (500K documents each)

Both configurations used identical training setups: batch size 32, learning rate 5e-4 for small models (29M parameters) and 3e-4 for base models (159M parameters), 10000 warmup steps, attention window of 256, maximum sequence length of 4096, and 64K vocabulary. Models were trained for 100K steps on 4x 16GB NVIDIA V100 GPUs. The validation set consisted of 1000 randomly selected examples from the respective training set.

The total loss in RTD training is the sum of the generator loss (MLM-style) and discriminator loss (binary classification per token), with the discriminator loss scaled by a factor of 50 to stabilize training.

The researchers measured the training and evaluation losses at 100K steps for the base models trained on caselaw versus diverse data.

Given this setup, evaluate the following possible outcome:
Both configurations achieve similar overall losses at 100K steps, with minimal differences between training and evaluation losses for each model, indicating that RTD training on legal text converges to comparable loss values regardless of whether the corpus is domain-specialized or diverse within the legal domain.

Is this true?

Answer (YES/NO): NO